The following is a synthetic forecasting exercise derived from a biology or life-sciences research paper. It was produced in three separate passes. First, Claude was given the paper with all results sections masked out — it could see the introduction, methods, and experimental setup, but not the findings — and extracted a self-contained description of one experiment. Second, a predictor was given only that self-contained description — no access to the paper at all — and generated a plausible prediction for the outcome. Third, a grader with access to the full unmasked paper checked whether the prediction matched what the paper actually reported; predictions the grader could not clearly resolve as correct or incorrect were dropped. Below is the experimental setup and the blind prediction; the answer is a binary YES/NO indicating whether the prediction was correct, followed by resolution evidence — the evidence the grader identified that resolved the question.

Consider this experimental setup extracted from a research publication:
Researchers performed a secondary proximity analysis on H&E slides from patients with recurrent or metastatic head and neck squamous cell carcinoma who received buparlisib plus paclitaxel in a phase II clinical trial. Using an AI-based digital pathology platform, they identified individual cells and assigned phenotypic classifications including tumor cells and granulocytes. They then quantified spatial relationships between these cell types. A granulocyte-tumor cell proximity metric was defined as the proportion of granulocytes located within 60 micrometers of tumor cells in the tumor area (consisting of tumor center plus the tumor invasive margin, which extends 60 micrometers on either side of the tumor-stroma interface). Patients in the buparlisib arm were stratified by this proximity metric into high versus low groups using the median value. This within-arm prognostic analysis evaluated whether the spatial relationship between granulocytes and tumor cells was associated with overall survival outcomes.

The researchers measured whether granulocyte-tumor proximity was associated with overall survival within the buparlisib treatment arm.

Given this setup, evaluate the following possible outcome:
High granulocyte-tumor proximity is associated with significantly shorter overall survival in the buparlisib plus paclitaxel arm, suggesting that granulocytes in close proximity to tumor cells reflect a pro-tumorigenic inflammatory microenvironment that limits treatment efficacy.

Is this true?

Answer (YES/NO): NO